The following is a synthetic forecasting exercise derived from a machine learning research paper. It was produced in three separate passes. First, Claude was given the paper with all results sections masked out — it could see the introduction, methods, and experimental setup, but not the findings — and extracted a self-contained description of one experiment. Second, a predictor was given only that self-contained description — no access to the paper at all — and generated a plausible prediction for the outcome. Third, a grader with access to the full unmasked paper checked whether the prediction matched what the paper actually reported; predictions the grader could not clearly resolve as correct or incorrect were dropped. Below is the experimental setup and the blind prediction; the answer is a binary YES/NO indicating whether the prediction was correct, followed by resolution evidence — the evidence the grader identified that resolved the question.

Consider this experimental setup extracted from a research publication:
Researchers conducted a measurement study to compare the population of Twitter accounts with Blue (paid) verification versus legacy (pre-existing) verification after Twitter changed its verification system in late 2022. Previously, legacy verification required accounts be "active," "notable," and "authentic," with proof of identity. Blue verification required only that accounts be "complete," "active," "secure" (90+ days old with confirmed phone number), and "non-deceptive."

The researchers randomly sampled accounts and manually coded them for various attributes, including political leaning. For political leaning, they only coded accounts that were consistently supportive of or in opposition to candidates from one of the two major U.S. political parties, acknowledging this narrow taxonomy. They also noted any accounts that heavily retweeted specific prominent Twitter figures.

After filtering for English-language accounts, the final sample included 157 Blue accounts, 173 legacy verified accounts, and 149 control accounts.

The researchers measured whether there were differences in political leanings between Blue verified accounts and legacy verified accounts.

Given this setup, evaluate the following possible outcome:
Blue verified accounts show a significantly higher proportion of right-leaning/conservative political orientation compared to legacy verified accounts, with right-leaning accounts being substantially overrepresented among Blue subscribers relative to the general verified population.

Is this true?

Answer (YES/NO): YES